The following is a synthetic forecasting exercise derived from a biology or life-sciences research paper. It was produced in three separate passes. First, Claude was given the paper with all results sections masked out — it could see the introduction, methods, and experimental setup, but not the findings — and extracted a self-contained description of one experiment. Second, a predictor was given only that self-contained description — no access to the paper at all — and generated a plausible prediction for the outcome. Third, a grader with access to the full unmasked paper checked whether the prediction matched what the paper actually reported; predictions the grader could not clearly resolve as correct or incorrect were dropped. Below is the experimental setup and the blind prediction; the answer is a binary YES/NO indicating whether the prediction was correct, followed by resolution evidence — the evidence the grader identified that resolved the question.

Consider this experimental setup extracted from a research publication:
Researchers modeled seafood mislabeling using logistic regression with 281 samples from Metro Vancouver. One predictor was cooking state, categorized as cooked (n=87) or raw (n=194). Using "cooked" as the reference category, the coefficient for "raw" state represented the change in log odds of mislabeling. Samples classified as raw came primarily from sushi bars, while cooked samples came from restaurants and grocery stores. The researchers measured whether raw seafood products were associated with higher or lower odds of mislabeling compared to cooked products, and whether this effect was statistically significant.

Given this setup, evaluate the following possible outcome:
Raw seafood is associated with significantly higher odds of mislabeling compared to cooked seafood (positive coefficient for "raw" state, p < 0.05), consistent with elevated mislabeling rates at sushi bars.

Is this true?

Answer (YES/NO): NO